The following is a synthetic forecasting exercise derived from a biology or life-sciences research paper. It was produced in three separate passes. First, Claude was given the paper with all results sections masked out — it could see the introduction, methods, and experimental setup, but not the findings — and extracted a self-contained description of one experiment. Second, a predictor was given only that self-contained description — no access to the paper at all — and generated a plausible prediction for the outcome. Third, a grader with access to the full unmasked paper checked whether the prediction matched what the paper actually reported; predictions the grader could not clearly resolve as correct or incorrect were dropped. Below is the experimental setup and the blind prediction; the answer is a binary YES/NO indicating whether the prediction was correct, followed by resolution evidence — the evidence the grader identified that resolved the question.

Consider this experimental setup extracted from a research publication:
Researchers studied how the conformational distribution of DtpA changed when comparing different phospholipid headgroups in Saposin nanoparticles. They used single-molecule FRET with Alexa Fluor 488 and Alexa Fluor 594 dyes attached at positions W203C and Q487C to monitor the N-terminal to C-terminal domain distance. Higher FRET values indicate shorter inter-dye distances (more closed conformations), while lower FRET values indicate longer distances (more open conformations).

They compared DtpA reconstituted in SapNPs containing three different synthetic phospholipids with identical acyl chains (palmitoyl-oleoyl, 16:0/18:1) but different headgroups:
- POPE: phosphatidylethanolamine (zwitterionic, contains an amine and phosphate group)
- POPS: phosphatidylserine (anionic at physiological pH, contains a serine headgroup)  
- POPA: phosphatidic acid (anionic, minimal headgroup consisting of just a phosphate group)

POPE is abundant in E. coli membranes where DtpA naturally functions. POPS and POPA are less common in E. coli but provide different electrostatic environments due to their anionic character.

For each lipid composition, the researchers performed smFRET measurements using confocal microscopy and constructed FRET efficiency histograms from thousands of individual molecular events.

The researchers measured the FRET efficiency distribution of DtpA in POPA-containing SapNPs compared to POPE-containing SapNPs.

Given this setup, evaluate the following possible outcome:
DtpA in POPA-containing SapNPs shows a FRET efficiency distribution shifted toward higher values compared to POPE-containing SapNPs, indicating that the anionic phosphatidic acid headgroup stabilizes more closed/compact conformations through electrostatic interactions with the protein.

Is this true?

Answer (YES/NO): NO